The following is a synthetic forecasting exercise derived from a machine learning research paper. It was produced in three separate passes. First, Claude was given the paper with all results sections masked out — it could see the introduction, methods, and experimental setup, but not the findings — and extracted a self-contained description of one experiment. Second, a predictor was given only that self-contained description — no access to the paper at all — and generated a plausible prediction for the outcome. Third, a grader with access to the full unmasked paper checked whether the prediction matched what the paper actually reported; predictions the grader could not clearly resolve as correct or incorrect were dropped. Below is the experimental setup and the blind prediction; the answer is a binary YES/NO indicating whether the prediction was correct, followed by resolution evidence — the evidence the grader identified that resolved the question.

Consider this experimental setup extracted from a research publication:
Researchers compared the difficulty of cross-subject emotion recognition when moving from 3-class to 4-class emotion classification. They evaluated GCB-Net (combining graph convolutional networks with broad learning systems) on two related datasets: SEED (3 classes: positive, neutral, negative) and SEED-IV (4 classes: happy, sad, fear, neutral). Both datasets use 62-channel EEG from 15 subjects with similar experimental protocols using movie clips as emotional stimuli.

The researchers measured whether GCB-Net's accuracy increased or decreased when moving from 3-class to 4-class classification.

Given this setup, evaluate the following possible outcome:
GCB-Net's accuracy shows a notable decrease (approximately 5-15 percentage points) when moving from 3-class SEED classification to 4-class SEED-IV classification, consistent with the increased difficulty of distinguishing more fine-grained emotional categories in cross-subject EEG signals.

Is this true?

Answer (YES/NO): NO